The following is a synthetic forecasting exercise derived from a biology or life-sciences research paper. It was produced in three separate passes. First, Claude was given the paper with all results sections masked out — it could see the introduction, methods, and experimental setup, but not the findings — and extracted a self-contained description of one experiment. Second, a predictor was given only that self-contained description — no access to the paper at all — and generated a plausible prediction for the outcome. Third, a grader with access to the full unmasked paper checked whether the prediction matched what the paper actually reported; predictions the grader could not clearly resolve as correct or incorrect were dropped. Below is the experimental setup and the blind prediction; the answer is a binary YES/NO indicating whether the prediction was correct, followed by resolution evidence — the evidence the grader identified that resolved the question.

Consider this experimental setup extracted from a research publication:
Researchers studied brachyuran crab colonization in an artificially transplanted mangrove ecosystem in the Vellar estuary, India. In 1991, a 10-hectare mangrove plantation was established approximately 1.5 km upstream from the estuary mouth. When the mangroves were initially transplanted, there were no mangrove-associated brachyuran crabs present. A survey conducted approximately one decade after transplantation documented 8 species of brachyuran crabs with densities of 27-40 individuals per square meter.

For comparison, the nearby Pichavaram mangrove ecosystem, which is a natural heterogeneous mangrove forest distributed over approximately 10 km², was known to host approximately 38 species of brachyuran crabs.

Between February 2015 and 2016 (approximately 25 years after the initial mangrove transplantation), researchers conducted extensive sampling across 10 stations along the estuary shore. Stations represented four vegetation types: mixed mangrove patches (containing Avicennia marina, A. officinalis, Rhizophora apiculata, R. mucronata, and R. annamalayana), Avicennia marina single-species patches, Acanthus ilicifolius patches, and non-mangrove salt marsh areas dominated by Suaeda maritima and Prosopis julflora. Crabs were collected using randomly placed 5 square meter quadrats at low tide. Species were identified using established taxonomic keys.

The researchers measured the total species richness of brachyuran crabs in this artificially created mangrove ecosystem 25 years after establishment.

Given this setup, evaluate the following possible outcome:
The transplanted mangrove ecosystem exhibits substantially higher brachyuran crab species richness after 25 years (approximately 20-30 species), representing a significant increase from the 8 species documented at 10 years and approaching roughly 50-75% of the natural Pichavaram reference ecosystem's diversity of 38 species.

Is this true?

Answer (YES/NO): NO